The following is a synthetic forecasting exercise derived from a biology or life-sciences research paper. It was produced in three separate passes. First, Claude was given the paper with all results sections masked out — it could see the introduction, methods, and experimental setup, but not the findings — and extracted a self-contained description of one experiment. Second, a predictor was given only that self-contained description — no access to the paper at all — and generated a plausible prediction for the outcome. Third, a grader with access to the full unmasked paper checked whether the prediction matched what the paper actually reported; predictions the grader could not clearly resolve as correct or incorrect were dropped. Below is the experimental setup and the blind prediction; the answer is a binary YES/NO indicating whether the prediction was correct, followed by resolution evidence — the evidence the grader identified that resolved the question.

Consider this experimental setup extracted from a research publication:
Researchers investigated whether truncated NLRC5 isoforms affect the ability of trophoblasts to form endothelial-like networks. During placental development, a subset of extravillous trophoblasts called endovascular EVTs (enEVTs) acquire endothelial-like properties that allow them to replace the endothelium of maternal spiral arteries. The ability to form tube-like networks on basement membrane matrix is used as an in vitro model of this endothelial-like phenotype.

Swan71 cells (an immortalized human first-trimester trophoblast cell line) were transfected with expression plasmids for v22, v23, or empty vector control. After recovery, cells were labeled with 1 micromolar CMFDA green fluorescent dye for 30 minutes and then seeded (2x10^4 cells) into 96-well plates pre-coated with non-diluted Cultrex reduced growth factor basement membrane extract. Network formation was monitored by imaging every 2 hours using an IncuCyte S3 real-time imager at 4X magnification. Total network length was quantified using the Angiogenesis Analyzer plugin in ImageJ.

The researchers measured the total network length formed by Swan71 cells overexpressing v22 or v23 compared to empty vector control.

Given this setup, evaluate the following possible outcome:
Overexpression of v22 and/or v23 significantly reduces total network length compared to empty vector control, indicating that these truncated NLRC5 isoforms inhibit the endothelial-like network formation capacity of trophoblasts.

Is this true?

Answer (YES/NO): YES